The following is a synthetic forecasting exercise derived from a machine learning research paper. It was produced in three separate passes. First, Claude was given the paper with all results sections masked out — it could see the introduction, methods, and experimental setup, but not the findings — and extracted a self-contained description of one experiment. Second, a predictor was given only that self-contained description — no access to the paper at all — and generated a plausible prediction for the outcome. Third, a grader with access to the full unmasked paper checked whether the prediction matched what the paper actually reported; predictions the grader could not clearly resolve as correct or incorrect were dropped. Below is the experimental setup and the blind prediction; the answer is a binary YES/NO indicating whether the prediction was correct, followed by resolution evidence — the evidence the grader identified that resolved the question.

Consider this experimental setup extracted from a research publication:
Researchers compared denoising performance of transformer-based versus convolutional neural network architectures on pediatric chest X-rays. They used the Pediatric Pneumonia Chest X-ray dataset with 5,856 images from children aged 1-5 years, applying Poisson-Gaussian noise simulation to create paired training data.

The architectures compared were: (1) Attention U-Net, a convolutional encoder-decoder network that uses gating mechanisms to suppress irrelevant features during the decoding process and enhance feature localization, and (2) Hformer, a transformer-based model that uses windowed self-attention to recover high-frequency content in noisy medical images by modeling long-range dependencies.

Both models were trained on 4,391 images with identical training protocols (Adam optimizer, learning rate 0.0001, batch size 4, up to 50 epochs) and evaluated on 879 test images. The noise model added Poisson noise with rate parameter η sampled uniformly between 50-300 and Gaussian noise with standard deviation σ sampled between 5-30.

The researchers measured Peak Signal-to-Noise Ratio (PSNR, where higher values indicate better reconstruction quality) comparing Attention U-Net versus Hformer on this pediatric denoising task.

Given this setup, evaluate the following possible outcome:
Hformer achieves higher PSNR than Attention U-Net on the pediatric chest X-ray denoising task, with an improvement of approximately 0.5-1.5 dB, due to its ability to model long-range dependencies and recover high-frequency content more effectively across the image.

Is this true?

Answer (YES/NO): NO